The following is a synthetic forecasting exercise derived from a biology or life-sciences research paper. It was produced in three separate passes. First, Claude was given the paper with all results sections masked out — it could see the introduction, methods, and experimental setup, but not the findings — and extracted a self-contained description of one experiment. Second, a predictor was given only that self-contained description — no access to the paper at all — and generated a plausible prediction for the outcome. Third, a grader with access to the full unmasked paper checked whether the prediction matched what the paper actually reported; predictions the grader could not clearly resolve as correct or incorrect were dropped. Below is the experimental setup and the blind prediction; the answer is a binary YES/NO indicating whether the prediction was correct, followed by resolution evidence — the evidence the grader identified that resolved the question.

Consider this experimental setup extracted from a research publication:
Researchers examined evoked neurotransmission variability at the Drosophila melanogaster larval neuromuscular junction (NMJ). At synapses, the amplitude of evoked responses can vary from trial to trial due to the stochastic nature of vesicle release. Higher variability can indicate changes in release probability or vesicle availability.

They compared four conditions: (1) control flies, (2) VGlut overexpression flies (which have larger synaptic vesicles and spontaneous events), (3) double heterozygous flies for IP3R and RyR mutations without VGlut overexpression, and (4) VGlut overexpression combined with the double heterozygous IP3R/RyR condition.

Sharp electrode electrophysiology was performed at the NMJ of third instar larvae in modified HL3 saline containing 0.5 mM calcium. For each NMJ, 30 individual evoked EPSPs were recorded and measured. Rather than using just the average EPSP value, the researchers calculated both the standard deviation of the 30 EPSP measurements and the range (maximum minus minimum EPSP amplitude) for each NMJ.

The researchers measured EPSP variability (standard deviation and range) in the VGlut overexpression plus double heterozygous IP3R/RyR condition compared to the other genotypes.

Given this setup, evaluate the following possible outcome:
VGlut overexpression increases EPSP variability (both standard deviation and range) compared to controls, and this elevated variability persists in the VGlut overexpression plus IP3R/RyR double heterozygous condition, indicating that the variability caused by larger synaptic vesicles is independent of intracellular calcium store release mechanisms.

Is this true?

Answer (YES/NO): NO